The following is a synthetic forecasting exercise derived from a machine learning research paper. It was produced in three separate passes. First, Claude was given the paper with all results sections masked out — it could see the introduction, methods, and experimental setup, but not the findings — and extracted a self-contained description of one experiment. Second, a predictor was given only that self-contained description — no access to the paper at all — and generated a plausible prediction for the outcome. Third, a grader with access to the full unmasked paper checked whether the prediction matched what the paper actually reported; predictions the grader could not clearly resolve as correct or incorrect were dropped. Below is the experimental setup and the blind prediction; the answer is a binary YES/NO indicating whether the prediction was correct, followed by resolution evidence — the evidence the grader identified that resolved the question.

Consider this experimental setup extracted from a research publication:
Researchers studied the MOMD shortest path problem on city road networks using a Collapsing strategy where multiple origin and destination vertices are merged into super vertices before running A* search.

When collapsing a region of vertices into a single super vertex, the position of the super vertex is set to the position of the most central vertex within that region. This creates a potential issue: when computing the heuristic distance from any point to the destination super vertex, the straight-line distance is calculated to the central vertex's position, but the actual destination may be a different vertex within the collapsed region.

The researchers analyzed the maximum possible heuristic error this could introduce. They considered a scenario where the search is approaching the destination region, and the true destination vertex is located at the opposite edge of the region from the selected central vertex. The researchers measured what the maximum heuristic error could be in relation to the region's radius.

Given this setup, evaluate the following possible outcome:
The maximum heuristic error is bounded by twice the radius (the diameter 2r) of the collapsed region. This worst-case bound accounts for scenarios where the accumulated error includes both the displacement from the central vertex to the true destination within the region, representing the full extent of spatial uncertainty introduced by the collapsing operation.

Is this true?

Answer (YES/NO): YES